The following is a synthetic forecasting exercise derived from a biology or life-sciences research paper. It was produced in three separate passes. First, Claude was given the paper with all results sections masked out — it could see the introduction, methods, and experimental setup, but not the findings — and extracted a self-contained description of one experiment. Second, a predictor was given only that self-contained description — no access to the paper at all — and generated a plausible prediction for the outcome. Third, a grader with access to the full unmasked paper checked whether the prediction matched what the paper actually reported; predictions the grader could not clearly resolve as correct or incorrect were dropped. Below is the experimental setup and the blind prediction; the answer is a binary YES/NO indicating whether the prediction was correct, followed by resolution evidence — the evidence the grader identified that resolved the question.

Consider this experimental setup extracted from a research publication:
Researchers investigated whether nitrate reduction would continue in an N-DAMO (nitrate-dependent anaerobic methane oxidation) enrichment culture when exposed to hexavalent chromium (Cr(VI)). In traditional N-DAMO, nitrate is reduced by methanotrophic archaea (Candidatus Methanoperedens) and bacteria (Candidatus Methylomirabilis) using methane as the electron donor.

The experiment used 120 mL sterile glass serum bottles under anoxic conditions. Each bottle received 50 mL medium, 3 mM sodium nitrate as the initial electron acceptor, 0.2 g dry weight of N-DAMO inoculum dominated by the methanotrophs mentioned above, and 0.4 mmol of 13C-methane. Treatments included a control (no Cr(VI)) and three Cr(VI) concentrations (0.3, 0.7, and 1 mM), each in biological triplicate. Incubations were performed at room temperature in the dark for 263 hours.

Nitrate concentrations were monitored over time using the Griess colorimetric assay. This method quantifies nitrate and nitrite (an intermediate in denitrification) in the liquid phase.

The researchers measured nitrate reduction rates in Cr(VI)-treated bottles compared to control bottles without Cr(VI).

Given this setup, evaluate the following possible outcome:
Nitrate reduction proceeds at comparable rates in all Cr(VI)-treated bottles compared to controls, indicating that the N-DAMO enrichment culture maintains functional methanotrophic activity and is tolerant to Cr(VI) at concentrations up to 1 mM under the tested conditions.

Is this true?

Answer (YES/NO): NO